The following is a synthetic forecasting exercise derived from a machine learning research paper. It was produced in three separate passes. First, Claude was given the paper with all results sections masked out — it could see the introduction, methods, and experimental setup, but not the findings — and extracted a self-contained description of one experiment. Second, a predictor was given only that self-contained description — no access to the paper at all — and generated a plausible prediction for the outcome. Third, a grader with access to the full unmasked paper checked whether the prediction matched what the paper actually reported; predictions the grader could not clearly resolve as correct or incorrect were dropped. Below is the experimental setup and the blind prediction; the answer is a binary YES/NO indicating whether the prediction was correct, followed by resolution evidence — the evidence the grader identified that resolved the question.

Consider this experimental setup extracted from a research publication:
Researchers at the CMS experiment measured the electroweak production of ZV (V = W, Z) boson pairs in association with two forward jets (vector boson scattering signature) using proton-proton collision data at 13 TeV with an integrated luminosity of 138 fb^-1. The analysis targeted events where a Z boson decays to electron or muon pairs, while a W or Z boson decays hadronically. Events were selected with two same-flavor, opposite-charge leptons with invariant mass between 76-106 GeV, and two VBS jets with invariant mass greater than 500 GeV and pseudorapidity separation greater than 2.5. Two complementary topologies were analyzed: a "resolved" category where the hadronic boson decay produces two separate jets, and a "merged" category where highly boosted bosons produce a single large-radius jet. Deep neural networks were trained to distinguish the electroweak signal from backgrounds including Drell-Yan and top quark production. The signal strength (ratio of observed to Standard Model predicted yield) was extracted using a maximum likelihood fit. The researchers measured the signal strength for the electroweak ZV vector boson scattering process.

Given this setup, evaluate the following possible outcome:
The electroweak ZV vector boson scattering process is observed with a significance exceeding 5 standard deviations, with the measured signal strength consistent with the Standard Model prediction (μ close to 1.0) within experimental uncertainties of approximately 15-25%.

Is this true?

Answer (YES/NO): NO